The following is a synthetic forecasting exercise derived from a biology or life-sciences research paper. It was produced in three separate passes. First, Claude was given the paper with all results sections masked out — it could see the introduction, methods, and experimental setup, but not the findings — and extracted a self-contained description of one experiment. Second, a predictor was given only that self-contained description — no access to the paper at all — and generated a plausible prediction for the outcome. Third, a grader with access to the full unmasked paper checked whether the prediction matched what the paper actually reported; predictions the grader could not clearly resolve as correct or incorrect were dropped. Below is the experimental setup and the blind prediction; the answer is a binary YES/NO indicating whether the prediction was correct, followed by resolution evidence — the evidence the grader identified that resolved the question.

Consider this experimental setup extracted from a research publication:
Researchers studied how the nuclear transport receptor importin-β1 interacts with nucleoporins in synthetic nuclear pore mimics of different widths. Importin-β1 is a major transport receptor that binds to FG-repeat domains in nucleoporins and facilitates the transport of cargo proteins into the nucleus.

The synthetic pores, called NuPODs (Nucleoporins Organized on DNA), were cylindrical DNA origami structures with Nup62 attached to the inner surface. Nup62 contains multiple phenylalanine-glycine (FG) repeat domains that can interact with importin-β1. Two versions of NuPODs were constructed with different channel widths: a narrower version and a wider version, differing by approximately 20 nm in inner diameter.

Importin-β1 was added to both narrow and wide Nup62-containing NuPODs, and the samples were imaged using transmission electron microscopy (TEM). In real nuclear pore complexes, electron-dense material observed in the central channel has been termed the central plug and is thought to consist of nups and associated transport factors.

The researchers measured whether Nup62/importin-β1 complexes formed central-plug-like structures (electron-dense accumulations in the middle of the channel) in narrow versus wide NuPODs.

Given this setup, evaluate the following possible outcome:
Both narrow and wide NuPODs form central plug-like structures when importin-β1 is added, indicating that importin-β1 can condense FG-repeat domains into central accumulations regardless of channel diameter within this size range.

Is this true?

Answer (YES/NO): NO